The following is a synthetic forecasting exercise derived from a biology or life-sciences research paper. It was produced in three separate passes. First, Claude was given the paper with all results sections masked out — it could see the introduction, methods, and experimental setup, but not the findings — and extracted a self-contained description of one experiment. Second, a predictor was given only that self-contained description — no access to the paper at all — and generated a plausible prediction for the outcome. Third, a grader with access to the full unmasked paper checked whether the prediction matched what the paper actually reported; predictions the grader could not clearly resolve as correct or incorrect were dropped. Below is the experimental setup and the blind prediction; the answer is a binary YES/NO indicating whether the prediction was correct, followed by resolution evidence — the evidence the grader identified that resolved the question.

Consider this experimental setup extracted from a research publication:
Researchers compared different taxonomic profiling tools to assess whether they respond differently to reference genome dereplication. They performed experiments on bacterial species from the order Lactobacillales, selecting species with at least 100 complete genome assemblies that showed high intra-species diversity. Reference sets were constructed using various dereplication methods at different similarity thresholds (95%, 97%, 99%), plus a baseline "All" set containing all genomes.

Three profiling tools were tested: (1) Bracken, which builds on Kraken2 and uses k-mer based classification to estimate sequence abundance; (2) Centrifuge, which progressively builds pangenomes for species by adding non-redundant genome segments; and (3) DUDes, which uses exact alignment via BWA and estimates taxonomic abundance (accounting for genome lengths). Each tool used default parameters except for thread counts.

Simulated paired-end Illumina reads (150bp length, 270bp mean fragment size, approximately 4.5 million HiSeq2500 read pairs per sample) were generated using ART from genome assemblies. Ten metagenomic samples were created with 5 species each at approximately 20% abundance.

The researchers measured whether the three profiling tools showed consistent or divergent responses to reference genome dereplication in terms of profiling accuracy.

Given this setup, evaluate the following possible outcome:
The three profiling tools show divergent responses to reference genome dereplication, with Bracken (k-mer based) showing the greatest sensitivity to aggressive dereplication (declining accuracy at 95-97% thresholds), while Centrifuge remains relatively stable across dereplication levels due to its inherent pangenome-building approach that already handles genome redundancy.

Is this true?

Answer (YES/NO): NO